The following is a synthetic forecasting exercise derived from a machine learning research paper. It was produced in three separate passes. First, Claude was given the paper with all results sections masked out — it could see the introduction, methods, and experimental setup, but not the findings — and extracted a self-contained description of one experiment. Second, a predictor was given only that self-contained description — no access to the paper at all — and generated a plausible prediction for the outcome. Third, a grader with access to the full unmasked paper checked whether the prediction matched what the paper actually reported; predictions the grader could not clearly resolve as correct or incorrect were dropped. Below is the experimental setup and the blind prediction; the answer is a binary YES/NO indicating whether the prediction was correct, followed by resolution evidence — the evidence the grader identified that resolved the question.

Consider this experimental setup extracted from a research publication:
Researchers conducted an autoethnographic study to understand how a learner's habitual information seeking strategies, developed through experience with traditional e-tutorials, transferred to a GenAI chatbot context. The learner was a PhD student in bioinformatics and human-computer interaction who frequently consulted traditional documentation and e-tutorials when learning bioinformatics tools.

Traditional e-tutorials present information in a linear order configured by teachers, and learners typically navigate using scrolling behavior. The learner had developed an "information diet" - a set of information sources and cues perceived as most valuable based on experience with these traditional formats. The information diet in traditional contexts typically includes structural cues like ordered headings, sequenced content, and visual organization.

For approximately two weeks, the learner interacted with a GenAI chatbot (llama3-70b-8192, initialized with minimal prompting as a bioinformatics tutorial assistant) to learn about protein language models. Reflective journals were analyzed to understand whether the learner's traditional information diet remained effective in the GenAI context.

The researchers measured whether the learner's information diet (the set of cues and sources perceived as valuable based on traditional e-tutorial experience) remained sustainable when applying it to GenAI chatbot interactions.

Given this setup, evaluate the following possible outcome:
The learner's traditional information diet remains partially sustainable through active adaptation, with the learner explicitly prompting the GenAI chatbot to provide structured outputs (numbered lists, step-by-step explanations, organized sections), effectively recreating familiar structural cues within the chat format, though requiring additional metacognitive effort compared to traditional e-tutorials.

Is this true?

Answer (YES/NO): NO